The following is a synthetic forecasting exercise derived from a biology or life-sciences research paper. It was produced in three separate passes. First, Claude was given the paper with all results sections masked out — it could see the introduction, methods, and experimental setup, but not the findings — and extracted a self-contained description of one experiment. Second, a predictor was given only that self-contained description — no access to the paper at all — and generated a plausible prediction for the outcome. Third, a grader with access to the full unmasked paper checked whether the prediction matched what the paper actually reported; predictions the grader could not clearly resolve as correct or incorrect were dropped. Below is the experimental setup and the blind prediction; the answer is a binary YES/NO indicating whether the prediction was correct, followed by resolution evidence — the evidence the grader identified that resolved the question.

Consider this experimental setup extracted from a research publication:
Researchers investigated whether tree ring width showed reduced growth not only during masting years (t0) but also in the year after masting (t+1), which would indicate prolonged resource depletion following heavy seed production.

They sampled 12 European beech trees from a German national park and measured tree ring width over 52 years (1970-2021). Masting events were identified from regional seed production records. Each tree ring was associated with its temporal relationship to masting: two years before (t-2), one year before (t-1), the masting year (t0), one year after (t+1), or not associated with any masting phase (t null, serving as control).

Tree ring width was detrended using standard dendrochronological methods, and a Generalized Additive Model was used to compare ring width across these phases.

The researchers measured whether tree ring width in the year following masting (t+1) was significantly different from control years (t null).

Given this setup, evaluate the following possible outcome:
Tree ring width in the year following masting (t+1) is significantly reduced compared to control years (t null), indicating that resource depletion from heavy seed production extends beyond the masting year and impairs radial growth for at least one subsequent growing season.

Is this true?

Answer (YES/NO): NO